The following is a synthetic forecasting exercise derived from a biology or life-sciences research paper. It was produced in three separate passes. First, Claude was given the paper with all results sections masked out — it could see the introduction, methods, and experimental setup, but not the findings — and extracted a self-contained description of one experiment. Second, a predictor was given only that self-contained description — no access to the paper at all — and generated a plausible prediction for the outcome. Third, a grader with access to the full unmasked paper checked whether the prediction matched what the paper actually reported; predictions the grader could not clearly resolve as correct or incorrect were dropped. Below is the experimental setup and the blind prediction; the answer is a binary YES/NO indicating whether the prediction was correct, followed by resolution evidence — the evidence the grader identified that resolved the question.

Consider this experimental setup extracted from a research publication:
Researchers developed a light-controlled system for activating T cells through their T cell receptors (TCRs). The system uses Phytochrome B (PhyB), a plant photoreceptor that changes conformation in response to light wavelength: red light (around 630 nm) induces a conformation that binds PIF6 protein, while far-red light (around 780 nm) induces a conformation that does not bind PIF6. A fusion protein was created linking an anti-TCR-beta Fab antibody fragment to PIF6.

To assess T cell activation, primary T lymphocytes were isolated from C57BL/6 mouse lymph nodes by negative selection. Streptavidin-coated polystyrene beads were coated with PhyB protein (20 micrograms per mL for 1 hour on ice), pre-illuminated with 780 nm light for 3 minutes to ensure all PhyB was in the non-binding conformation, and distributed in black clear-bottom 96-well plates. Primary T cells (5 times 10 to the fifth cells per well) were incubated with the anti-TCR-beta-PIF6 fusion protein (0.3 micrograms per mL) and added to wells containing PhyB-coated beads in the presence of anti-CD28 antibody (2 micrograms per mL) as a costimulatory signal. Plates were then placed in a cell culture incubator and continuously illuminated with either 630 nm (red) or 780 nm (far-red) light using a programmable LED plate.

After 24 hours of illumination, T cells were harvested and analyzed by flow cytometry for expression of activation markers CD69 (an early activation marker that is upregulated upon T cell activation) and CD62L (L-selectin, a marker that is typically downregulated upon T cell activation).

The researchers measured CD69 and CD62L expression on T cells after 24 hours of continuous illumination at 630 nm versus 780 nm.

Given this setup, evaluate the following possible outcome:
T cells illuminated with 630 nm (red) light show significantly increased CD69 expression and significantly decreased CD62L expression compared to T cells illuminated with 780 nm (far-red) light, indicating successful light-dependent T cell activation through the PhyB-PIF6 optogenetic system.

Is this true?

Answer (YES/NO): YES